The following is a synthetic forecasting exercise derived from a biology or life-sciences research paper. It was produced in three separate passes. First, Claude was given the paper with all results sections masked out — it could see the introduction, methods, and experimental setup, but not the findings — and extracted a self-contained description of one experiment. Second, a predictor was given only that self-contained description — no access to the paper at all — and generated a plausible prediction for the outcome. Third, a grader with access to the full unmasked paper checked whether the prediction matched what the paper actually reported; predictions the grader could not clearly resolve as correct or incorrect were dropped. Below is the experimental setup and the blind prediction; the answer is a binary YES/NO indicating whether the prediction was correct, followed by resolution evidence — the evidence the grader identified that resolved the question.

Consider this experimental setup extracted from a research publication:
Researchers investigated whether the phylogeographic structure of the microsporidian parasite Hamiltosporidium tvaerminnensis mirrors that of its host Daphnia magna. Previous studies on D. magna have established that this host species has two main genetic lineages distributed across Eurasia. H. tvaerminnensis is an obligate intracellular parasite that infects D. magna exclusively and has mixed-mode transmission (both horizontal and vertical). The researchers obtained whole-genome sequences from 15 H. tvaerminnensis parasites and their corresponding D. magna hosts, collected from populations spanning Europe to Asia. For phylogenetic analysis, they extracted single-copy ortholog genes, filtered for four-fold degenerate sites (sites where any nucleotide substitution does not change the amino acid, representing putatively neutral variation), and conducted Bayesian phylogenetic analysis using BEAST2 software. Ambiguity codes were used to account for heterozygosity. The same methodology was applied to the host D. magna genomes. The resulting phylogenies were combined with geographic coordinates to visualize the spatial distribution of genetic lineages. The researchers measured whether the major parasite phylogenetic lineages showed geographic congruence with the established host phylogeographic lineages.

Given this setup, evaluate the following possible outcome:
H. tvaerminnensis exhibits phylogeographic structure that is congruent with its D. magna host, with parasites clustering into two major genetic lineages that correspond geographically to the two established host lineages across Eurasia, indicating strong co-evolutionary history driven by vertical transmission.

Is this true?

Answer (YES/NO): NO